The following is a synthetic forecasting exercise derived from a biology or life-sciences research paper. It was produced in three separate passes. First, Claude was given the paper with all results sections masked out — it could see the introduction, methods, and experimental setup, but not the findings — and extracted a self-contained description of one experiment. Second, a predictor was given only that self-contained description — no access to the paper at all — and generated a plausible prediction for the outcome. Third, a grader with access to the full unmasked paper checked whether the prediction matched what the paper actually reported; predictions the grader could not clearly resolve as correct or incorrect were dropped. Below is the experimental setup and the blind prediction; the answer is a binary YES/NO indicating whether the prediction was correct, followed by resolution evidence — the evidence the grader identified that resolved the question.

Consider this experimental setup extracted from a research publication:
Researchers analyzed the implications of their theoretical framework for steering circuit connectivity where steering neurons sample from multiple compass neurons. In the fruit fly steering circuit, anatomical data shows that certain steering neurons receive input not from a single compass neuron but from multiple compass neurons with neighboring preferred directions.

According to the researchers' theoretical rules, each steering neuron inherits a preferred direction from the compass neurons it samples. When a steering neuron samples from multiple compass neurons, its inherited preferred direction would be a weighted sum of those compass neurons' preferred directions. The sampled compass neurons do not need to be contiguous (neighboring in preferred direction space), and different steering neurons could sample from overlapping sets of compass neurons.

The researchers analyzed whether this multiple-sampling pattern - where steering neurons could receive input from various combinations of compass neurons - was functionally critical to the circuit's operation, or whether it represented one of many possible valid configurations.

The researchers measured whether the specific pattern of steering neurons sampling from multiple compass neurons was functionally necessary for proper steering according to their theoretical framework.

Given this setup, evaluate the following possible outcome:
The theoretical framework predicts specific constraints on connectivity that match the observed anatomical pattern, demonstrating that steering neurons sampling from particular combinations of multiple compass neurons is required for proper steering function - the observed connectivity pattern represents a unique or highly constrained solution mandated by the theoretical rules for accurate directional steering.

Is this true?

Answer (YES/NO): NO